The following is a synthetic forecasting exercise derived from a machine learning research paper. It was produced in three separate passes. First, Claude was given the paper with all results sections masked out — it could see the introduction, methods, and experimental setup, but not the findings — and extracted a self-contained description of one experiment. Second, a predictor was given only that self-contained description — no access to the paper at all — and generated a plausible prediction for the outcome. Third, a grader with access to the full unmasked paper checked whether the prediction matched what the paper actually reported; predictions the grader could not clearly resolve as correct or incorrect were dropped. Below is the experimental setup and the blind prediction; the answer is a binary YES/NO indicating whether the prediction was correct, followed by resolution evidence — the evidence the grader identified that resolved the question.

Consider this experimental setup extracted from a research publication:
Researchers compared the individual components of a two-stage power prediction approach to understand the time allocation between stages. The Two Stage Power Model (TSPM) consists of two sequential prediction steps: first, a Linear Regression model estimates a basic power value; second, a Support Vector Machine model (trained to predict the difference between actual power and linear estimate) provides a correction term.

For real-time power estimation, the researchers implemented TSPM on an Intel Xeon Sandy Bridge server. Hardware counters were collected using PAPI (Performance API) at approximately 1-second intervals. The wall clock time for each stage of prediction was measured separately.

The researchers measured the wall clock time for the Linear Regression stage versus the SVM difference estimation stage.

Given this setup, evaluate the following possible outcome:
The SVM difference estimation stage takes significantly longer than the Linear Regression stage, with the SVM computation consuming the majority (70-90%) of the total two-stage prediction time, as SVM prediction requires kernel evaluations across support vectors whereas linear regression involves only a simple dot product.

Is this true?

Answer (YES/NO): NO